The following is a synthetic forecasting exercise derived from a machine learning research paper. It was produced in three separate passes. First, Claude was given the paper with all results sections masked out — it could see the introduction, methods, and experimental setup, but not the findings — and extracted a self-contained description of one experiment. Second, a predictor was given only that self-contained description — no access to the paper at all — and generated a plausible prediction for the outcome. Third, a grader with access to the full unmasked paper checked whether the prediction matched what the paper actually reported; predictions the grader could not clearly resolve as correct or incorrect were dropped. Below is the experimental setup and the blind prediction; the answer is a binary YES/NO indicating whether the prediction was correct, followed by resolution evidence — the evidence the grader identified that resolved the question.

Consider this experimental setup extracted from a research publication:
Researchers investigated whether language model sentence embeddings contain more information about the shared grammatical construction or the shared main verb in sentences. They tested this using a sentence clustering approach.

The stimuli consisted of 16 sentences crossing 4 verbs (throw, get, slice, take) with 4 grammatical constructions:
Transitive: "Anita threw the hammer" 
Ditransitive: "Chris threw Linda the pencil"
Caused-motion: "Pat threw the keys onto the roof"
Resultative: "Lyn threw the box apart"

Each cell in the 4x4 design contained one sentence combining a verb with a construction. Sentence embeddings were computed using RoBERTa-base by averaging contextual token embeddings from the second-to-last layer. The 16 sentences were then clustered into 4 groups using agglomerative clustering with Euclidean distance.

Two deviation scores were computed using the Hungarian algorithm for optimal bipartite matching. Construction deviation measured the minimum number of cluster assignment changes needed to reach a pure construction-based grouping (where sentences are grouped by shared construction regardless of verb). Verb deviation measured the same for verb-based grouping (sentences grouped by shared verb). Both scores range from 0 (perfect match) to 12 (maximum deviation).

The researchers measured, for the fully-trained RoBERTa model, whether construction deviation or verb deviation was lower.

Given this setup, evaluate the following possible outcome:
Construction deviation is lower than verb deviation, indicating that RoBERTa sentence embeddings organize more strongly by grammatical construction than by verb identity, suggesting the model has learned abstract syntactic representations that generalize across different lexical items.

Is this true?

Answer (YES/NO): YES